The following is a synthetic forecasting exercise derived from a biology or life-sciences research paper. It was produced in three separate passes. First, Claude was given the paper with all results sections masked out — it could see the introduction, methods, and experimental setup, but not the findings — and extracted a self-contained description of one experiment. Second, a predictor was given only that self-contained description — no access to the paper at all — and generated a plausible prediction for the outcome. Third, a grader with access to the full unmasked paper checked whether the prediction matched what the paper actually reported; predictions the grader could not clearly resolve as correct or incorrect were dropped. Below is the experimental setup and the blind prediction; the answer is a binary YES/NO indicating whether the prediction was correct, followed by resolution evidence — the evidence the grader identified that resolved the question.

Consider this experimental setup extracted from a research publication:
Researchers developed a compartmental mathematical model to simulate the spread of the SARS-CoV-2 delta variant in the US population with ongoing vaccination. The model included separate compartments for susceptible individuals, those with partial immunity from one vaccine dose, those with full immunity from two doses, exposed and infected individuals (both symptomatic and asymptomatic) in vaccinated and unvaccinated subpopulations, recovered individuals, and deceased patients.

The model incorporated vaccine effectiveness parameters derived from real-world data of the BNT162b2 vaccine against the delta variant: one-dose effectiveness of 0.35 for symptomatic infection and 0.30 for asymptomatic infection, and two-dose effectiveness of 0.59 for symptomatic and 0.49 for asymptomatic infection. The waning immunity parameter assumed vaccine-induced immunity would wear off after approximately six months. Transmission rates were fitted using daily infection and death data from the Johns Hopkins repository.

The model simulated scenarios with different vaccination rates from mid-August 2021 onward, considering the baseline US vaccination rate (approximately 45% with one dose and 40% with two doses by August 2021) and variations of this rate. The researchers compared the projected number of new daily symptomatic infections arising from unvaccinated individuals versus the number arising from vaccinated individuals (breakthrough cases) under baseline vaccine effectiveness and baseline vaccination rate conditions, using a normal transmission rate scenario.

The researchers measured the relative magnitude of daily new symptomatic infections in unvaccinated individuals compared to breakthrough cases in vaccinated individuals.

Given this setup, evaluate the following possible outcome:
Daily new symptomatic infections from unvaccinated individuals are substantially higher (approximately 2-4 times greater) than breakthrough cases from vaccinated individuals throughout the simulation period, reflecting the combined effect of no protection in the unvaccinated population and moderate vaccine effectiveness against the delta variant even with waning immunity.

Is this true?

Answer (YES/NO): NO